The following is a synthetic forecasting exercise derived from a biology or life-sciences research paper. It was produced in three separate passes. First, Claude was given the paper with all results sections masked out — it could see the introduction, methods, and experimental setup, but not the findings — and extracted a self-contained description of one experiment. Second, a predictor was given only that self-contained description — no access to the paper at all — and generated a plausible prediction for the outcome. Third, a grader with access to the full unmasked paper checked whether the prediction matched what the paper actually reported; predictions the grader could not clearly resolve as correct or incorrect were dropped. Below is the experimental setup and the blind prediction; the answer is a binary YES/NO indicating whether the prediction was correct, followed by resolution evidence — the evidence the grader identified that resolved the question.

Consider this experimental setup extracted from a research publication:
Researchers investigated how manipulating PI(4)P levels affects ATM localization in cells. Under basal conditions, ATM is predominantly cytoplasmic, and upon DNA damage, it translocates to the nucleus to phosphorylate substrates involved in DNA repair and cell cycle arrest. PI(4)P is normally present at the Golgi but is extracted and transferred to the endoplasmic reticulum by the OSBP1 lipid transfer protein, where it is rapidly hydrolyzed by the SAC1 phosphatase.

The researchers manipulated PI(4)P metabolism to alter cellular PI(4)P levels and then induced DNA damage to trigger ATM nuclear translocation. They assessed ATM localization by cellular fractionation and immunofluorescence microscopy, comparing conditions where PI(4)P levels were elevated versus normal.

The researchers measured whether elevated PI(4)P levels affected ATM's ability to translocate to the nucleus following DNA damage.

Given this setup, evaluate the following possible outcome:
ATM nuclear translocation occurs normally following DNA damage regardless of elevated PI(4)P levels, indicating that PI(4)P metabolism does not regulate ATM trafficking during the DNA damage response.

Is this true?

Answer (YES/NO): NO